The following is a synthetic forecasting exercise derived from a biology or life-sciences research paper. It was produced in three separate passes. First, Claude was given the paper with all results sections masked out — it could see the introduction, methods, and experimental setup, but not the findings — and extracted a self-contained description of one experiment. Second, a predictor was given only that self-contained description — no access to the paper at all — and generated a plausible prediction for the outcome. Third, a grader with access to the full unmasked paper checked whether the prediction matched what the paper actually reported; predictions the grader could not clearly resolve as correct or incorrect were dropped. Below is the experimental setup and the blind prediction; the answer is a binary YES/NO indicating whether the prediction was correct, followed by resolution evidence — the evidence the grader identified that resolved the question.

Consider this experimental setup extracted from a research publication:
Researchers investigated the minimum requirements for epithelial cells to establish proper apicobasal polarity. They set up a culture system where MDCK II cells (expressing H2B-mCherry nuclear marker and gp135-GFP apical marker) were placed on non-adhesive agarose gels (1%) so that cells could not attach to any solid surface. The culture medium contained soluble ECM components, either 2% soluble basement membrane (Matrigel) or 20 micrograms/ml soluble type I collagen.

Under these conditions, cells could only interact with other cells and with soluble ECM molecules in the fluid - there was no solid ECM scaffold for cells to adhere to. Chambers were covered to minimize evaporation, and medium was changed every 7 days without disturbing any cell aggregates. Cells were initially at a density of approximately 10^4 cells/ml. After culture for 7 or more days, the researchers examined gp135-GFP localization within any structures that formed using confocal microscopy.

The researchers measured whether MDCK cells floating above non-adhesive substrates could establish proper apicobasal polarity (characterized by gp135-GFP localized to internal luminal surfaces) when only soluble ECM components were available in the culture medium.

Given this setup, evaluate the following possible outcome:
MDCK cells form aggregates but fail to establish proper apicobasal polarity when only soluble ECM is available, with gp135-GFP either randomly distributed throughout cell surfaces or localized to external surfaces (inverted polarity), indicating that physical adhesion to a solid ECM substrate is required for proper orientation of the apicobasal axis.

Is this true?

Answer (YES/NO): NO